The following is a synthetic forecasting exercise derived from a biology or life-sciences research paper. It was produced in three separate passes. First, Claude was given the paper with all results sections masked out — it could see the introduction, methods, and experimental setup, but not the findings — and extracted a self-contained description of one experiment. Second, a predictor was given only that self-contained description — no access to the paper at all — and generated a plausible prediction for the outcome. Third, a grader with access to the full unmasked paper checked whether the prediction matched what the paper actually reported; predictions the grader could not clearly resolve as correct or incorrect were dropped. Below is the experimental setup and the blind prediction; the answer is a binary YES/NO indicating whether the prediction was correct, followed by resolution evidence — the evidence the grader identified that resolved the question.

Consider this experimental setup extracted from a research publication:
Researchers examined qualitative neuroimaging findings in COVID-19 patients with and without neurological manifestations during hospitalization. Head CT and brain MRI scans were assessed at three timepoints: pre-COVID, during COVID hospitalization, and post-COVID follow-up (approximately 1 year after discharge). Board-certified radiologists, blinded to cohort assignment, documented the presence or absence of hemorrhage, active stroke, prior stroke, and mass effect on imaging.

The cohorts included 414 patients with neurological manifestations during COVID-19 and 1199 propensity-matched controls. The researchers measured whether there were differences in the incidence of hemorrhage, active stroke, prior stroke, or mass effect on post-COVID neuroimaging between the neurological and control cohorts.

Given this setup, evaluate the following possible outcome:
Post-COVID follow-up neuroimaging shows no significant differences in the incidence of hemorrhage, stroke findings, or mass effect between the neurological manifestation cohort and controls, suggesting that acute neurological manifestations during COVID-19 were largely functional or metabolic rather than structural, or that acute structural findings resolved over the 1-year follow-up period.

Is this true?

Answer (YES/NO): YES